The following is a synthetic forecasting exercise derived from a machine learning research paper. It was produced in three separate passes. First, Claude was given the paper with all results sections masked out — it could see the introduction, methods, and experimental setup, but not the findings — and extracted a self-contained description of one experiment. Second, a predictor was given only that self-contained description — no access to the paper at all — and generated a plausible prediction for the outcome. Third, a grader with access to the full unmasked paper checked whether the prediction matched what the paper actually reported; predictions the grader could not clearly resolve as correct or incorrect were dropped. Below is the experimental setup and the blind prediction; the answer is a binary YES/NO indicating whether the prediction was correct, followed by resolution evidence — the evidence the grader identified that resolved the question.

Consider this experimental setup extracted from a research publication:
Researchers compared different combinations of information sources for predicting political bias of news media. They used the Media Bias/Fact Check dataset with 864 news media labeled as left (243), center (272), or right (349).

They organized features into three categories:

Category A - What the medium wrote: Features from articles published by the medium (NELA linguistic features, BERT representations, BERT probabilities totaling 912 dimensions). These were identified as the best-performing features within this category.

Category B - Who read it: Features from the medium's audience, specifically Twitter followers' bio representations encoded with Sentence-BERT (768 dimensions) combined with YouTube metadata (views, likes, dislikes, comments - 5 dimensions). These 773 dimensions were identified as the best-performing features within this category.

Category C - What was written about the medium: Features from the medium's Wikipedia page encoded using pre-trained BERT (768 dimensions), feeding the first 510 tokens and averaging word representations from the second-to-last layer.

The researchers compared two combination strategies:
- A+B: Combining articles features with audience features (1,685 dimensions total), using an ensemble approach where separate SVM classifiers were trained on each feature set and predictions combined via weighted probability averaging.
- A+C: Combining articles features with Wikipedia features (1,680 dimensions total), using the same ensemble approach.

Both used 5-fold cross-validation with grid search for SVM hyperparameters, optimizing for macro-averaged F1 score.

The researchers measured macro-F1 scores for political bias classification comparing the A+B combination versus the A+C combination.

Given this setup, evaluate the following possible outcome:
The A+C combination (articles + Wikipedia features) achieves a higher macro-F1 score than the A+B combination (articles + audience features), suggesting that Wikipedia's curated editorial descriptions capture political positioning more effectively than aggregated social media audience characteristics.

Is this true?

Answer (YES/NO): NO